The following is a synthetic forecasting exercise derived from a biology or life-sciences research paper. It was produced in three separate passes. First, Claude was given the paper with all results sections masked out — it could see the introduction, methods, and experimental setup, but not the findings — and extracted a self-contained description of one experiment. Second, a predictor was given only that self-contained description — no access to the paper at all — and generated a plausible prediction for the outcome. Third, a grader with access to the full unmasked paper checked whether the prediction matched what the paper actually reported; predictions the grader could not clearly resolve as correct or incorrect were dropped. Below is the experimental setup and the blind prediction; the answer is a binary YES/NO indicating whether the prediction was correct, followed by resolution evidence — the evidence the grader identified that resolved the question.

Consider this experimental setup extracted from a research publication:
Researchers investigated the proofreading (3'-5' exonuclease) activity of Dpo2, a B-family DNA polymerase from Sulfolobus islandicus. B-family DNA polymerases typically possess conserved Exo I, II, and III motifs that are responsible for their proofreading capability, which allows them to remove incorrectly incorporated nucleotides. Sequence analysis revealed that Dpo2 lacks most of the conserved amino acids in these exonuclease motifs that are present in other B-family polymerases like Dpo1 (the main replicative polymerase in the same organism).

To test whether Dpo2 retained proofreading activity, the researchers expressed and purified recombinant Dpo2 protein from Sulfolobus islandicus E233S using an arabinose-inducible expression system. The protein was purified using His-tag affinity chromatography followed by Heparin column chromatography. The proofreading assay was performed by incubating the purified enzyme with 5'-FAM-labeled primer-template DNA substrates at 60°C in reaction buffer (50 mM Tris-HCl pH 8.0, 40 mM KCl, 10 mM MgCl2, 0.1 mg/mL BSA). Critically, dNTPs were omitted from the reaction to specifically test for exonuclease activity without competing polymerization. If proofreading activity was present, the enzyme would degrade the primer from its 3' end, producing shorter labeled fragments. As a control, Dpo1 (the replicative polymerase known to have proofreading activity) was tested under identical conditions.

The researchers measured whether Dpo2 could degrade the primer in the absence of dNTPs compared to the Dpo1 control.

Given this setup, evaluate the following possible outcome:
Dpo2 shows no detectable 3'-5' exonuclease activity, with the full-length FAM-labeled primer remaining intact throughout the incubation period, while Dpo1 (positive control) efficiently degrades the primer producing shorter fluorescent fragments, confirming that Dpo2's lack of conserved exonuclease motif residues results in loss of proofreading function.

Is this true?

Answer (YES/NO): YES